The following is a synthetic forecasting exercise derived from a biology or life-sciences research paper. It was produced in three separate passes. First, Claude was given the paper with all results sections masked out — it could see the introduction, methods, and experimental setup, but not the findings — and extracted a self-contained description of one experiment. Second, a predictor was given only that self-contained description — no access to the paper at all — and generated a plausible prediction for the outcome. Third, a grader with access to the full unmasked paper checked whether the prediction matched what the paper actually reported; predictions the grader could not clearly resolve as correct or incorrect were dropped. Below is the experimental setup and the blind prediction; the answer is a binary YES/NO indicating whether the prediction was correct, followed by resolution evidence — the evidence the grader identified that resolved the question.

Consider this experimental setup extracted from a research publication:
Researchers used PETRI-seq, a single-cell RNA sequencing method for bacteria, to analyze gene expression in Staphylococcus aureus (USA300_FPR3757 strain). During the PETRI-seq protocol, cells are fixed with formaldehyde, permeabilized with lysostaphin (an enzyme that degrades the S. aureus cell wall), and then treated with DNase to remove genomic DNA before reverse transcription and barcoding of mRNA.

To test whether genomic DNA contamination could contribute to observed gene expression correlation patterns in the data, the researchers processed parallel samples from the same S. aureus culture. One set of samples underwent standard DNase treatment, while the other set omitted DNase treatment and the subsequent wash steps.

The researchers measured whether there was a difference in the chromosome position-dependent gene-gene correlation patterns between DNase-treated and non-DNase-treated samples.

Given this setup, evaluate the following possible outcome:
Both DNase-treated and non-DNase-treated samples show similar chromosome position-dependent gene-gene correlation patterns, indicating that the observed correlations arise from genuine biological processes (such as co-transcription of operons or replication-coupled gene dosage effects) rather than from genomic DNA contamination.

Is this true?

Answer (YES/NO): YES